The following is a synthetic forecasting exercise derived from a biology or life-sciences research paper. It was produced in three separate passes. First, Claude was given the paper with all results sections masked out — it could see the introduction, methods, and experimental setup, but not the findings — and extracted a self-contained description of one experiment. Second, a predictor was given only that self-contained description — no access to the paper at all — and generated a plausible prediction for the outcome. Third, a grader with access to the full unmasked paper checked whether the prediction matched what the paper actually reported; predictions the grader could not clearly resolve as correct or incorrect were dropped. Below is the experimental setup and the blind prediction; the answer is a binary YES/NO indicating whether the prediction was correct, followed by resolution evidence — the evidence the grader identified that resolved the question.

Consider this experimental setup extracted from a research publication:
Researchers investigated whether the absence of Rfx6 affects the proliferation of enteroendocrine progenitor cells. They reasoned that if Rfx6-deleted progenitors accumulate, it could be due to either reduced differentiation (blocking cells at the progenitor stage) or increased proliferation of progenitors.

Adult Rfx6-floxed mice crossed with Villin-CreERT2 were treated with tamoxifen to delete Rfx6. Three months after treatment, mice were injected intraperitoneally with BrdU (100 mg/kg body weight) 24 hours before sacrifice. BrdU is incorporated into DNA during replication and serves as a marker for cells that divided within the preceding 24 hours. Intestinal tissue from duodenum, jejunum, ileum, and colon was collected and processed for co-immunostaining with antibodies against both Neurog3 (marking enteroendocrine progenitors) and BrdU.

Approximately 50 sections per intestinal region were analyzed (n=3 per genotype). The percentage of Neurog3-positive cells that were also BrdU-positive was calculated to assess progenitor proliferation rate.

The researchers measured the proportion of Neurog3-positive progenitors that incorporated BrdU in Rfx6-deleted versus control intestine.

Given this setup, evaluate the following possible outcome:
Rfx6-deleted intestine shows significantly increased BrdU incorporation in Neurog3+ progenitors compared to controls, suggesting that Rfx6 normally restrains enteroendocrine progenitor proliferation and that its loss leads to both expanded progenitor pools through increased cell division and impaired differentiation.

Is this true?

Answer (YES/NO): NO